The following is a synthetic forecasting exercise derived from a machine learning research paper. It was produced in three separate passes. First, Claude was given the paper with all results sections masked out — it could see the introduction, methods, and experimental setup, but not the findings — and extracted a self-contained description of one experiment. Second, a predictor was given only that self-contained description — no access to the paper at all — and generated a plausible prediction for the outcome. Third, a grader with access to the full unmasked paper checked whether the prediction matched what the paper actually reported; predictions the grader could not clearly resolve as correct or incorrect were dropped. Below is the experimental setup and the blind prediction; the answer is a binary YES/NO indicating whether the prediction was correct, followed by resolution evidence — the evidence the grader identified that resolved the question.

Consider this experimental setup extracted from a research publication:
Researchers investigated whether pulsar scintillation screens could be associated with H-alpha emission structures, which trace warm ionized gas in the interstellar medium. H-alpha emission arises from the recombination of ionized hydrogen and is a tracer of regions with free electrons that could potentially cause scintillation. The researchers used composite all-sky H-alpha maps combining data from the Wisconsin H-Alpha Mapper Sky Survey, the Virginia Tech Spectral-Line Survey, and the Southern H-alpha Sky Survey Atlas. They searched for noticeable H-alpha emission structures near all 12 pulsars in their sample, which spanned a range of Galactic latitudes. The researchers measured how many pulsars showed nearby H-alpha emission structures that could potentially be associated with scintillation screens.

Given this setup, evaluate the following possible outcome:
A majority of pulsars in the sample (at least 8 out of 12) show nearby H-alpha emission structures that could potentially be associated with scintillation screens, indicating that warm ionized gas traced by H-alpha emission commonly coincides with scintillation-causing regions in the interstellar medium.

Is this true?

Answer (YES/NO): NO